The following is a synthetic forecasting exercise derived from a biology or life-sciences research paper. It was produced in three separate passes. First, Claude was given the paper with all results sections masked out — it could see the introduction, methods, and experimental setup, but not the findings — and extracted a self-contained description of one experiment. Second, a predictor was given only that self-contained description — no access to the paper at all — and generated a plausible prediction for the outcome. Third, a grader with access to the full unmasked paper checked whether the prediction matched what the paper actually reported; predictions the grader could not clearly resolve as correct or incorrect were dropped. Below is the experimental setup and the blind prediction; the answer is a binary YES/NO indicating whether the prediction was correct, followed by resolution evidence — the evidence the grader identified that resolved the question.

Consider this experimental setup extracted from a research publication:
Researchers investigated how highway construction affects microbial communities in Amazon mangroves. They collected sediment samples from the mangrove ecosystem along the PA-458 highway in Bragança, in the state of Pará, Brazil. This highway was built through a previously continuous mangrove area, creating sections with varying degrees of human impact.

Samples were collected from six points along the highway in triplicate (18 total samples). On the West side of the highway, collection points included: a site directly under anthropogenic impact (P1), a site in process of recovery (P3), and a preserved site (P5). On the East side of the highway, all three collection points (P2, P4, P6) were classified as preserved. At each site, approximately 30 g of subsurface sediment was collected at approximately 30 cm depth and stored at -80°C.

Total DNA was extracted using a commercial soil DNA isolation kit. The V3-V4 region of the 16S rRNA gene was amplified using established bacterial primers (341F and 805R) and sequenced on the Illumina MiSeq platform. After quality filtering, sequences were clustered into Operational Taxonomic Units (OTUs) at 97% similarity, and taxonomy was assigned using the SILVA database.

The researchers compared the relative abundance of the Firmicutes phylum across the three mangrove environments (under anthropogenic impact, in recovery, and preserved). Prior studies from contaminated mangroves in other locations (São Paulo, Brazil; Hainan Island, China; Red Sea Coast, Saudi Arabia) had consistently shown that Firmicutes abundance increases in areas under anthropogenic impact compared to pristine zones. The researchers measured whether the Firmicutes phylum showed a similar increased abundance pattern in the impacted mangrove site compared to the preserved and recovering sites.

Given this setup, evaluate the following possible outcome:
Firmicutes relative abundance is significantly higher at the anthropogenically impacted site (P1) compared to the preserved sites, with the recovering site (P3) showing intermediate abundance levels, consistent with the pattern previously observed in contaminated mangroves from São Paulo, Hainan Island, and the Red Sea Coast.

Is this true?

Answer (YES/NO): NO